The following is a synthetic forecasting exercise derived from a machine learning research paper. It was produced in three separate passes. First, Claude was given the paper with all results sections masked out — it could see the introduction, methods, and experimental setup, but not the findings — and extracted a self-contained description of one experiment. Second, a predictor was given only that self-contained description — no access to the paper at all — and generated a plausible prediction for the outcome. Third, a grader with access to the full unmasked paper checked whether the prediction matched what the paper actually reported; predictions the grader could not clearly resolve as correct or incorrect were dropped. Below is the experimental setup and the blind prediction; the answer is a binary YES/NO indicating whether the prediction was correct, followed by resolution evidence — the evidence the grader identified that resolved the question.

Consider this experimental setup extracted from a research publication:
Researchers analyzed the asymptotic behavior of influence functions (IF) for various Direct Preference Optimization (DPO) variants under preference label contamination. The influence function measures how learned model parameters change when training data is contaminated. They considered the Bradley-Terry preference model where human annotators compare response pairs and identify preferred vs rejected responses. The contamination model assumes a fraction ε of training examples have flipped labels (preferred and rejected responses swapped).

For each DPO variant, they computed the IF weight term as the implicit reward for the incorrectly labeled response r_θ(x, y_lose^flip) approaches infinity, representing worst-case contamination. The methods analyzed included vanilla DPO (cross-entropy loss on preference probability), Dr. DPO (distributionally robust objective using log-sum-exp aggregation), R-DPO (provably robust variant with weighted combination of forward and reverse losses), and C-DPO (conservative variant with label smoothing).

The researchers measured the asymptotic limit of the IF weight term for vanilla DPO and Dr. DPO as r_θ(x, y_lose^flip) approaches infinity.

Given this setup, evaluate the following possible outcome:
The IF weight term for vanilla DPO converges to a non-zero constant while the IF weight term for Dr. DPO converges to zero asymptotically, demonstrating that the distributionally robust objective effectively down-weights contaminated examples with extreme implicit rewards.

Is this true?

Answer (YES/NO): NO